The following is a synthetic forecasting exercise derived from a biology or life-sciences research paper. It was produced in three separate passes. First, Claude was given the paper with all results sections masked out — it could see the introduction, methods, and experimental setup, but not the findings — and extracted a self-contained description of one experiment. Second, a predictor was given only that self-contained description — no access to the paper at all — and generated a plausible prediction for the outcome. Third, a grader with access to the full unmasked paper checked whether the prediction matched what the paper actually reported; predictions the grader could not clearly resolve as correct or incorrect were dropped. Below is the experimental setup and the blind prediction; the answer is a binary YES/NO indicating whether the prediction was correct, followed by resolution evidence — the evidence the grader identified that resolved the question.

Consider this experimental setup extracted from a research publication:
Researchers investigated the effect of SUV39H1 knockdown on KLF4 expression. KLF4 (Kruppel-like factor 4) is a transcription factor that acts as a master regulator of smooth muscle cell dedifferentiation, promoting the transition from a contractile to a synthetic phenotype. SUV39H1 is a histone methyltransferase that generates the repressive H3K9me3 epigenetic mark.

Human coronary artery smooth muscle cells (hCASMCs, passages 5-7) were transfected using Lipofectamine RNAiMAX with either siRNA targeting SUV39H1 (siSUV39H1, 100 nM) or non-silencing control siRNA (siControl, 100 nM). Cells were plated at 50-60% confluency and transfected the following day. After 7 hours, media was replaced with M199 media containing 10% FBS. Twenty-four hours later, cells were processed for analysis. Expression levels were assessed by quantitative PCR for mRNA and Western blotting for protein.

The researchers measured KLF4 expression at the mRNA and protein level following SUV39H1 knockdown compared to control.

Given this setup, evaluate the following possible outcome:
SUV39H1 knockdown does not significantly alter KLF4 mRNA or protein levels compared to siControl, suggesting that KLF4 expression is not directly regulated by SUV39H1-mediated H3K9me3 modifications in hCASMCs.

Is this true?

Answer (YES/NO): NO